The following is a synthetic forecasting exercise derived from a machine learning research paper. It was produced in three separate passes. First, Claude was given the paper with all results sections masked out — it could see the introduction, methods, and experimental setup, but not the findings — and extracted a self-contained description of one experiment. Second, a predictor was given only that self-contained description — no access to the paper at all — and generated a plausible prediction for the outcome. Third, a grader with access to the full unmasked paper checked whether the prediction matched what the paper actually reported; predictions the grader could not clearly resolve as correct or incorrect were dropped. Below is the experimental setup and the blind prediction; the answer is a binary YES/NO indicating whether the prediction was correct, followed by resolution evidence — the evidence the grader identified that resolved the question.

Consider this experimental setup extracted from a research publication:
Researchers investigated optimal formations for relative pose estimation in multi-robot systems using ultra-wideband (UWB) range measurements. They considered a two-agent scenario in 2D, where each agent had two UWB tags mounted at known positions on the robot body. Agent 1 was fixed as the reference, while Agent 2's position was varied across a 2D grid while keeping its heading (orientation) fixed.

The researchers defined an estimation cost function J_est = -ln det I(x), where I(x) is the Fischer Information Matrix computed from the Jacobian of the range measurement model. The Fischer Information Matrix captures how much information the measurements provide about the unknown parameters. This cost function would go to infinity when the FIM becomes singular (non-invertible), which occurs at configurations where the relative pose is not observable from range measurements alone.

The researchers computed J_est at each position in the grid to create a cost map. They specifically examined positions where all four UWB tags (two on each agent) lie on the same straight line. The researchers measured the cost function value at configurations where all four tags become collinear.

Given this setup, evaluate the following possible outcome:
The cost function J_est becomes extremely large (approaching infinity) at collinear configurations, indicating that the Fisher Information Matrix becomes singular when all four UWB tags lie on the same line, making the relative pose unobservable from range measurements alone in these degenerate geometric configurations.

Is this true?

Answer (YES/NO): YES